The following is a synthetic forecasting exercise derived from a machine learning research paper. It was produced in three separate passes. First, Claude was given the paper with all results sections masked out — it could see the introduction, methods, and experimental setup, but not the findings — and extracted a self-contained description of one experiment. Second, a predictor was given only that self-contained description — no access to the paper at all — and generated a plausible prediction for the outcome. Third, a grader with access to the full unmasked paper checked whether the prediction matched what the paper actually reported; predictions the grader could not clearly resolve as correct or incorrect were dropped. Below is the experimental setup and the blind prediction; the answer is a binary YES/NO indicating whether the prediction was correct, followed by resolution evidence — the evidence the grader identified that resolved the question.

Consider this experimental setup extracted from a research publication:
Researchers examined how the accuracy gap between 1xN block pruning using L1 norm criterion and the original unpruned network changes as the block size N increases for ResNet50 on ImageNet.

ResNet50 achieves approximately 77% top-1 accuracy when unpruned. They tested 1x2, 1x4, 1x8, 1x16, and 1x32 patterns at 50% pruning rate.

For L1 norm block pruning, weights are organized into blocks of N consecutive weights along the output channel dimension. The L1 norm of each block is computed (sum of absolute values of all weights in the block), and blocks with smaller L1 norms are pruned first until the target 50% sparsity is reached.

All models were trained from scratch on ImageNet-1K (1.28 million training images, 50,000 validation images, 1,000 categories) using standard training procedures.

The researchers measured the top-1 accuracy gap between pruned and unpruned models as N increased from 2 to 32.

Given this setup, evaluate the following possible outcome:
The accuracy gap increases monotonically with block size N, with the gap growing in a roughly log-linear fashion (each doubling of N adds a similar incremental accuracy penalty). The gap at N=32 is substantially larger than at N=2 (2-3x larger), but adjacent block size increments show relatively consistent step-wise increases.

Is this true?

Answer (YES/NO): NO